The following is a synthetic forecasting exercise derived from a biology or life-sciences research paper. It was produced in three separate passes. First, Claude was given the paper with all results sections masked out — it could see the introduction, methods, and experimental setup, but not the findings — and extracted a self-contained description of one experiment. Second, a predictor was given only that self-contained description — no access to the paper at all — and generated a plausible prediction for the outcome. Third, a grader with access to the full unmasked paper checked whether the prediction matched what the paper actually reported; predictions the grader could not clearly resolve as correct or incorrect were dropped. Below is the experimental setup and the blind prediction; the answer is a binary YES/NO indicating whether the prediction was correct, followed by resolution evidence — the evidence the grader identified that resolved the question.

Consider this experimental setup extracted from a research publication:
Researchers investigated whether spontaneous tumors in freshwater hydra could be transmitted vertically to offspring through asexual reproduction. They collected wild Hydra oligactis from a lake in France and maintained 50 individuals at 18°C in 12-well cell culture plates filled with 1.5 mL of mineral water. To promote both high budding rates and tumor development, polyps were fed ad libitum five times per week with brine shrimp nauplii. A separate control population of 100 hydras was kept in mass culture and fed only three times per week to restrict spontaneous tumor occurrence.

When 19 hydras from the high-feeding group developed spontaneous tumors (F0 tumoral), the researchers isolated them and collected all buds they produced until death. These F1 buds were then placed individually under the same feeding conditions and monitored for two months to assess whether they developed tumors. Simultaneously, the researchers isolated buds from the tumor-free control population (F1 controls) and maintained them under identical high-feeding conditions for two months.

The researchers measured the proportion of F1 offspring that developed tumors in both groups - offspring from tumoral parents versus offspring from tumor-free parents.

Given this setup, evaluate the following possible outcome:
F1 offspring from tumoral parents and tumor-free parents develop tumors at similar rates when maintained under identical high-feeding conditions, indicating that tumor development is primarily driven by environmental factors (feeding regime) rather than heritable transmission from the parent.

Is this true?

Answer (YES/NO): NO